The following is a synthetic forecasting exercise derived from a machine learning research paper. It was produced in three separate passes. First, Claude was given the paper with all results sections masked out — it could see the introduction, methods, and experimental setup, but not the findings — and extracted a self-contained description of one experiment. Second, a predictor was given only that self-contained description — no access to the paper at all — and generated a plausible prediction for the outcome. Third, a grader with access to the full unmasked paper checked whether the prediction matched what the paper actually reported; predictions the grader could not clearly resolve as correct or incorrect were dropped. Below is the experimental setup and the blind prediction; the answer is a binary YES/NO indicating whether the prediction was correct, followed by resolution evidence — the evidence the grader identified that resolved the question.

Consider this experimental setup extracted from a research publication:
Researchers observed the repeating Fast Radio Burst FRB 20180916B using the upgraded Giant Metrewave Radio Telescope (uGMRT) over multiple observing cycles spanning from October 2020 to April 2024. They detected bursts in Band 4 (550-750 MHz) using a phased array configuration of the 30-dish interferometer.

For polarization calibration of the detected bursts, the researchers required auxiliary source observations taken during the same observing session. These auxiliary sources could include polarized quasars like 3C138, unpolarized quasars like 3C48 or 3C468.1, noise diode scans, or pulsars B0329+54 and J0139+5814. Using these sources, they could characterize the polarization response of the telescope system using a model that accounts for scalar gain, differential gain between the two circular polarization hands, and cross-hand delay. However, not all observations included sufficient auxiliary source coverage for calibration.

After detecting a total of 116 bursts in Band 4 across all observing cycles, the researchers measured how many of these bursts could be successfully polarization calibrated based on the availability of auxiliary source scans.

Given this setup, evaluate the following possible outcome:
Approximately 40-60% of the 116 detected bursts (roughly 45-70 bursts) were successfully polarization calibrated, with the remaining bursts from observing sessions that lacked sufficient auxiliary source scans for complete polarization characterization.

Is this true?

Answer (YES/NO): NO